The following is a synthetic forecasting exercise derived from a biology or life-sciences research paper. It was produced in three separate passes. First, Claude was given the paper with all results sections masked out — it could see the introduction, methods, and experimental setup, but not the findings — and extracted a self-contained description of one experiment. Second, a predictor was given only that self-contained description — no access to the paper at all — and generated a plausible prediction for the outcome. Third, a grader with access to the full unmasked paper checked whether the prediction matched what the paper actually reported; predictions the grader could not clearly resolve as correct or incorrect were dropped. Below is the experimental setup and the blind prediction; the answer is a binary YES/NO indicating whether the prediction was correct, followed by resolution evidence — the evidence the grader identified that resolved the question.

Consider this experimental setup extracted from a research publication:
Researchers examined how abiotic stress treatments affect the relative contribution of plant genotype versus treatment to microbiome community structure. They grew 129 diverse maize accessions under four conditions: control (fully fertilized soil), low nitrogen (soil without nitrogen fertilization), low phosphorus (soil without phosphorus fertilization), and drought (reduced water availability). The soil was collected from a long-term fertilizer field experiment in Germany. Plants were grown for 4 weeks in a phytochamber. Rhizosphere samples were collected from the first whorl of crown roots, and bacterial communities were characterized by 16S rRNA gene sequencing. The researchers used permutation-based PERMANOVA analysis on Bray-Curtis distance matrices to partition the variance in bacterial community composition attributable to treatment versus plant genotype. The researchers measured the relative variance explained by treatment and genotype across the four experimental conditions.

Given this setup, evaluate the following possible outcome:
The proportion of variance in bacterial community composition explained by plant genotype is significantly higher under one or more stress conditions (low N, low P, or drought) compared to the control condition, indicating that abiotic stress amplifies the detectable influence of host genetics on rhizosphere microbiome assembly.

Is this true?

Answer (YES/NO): YES